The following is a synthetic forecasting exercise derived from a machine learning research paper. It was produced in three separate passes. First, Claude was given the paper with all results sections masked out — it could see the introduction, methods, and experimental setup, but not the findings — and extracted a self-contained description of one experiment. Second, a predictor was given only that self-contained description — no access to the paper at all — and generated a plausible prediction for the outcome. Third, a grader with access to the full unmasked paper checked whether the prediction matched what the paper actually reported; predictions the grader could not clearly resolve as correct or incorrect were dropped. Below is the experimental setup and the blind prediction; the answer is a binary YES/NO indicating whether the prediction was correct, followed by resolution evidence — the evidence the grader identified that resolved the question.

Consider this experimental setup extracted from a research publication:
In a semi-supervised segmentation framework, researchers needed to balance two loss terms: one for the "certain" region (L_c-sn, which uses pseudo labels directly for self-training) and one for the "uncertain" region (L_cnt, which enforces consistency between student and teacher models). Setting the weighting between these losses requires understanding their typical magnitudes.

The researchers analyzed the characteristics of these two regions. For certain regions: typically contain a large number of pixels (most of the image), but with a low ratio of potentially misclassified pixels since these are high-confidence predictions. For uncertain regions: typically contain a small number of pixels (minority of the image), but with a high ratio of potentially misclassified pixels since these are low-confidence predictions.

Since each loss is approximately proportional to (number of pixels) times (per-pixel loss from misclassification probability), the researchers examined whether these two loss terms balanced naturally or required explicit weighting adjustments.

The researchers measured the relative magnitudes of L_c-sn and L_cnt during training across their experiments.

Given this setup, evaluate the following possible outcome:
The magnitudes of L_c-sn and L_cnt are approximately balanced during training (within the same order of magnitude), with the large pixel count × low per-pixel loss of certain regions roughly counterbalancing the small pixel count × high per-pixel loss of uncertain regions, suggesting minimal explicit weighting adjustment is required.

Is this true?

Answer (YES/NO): YES